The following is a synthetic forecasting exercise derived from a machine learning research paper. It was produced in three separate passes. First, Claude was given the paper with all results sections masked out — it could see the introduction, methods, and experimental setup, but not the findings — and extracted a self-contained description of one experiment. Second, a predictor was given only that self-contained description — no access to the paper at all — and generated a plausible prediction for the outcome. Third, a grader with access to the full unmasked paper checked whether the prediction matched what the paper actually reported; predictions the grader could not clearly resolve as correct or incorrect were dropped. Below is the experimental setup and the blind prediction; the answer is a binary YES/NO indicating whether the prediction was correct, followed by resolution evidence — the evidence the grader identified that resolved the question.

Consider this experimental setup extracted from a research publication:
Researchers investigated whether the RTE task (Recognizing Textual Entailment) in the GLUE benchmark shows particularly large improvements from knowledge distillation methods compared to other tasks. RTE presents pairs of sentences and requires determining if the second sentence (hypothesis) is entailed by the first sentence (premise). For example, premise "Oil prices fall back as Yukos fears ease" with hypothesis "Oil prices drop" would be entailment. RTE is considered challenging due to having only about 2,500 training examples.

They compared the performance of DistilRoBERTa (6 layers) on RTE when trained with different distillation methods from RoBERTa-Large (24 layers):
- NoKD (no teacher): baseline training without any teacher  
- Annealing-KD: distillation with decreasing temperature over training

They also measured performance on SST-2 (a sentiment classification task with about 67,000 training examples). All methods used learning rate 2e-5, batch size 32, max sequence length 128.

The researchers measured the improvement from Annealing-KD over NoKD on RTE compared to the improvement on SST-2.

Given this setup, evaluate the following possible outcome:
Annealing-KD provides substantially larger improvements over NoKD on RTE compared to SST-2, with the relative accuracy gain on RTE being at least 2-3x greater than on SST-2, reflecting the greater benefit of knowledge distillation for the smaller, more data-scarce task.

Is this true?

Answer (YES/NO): YES